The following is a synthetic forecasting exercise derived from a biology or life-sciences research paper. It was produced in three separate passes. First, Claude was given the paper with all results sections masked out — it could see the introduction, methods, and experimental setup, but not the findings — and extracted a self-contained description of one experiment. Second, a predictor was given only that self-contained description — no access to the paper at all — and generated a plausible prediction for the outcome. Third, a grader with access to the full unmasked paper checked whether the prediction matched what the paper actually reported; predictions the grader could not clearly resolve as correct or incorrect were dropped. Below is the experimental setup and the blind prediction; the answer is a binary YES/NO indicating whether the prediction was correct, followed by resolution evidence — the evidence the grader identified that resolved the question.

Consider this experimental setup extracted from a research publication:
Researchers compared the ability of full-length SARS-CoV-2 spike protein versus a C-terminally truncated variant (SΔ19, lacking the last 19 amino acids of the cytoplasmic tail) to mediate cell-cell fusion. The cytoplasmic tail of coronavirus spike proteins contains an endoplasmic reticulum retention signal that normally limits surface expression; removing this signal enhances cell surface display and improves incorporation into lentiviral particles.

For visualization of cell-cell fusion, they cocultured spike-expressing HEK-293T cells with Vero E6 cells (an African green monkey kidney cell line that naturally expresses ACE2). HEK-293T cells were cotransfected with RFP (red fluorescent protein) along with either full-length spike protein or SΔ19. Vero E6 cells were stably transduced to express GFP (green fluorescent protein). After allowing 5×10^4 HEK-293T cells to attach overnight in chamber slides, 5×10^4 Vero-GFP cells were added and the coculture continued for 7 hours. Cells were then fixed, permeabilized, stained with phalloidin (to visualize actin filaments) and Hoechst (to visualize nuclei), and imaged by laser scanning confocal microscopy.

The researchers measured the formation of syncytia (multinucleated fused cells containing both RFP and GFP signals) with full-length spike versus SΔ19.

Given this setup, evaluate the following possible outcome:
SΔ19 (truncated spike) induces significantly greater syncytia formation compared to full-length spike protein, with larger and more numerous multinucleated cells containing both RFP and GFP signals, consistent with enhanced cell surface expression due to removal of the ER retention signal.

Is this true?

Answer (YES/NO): NO